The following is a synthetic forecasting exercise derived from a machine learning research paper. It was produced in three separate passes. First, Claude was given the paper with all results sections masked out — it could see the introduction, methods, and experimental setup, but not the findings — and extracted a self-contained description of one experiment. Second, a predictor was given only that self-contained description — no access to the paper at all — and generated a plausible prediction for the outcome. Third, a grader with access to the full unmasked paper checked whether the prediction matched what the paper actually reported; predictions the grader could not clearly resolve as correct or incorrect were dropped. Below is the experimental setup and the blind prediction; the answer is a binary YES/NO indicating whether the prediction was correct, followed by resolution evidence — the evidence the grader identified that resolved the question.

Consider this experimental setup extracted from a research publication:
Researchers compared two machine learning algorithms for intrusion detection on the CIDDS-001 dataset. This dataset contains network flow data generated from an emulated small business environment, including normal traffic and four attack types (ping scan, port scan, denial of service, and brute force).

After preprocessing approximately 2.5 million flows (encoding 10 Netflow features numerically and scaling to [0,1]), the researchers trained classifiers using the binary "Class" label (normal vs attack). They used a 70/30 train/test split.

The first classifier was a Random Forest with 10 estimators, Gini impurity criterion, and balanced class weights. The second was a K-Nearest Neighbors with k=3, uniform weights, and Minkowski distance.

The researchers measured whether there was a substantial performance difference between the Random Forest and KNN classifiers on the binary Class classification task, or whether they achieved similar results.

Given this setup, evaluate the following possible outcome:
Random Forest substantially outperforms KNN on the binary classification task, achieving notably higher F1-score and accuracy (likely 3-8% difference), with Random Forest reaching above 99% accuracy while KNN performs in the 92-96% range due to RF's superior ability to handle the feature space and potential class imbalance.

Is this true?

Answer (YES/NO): NO